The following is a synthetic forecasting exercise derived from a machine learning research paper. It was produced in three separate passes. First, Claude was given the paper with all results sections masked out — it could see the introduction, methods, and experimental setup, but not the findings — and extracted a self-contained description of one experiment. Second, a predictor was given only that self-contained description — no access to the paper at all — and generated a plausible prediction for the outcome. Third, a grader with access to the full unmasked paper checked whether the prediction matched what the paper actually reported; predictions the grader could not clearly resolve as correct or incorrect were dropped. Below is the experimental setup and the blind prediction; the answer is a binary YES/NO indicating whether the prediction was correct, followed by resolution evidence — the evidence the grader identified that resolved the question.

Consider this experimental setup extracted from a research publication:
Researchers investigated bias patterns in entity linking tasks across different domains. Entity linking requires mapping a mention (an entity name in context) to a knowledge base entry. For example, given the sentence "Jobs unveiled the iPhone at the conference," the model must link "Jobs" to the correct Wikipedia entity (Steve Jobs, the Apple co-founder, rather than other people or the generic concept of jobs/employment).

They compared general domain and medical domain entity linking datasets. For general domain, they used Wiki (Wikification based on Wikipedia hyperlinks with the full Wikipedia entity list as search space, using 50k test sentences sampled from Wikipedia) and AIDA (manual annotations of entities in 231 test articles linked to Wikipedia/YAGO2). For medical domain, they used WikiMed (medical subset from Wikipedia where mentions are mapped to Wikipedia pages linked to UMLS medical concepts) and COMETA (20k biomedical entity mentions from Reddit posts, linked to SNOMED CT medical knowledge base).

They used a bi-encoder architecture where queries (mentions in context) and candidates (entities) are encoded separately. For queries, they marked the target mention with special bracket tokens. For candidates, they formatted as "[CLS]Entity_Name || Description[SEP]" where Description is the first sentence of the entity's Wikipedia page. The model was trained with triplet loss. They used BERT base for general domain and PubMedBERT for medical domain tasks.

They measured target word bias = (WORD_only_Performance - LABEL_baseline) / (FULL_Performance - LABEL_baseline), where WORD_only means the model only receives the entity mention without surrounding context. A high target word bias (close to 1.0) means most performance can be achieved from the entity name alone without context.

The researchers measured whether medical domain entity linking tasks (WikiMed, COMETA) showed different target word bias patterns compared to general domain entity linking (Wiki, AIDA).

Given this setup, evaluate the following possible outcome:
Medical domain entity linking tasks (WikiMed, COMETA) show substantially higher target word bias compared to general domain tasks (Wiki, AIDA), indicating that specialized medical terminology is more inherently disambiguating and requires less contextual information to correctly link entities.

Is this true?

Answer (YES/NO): YES